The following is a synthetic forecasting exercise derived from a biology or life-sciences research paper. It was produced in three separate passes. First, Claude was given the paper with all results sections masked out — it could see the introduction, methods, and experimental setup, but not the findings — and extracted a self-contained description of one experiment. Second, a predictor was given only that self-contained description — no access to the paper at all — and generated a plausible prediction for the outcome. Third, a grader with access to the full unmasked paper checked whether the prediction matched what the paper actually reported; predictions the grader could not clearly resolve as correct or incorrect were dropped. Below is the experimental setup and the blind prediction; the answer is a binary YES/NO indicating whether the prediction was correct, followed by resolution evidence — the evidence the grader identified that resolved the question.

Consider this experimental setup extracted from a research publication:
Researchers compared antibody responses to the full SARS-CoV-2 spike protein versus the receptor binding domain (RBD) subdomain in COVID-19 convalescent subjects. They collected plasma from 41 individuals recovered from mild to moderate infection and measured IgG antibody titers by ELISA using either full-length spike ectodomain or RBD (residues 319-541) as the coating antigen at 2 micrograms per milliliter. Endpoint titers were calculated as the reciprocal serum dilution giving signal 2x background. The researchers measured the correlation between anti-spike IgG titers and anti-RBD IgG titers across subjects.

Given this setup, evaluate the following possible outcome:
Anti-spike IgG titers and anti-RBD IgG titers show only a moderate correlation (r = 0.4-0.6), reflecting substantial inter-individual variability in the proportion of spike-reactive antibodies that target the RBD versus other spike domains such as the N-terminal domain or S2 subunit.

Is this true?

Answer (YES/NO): NO